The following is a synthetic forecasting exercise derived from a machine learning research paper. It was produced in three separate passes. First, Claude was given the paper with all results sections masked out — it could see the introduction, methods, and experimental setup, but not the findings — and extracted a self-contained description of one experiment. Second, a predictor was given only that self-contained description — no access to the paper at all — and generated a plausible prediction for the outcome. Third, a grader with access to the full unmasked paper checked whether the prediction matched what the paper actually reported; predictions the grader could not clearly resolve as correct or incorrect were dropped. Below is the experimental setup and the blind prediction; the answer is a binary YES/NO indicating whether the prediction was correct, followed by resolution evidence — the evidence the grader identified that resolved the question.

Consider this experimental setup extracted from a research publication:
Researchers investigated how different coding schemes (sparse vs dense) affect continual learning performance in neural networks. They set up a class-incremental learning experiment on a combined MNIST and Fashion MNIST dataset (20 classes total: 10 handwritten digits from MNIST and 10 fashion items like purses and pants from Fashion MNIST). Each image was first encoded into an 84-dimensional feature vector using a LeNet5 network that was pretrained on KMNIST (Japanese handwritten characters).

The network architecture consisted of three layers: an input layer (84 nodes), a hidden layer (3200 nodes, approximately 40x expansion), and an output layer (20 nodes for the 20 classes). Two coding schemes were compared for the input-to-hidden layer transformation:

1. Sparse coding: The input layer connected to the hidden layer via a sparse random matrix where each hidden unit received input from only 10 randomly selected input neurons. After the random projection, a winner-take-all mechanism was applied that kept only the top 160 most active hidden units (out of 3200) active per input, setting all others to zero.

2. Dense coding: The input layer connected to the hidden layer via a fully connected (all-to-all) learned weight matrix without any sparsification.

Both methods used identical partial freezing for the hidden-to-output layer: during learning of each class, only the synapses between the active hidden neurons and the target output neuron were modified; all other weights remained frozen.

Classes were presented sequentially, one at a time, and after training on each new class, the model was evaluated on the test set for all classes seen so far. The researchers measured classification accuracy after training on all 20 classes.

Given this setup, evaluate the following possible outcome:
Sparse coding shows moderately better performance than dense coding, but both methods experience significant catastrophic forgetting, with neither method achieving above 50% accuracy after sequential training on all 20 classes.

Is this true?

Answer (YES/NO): NO